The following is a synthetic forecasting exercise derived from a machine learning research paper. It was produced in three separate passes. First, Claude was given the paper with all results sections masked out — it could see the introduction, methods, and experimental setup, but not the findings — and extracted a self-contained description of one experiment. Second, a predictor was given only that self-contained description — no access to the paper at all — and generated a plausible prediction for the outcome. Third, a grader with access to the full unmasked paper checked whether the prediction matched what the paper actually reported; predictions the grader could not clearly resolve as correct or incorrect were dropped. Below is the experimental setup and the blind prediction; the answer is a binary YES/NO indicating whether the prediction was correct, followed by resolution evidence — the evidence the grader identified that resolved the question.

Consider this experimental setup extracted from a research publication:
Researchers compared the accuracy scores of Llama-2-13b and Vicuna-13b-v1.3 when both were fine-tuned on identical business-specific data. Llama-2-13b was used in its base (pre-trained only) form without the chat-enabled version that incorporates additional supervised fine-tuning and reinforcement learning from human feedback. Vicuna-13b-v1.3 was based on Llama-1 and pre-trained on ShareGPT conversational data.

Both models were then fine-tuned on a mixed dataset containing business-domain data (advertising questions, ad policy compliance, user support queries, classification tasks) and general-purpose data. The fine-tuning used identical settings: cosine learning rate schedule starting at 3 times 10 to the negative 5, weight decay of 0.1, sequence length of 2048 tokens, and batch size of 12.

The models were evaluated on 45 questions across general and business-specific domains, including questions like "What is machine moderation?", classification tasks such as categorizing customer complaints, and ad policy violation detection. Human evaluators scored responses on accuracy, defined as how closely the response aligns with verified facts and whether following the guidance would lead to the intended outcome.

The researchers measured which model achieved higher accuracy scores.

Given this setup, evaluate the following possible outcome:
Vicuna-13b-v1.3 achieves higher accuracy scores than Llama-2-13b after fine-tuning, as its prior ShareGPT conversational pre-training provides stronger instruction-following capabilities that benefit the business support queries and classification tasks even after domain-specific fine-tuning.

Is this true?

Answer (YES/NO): NO